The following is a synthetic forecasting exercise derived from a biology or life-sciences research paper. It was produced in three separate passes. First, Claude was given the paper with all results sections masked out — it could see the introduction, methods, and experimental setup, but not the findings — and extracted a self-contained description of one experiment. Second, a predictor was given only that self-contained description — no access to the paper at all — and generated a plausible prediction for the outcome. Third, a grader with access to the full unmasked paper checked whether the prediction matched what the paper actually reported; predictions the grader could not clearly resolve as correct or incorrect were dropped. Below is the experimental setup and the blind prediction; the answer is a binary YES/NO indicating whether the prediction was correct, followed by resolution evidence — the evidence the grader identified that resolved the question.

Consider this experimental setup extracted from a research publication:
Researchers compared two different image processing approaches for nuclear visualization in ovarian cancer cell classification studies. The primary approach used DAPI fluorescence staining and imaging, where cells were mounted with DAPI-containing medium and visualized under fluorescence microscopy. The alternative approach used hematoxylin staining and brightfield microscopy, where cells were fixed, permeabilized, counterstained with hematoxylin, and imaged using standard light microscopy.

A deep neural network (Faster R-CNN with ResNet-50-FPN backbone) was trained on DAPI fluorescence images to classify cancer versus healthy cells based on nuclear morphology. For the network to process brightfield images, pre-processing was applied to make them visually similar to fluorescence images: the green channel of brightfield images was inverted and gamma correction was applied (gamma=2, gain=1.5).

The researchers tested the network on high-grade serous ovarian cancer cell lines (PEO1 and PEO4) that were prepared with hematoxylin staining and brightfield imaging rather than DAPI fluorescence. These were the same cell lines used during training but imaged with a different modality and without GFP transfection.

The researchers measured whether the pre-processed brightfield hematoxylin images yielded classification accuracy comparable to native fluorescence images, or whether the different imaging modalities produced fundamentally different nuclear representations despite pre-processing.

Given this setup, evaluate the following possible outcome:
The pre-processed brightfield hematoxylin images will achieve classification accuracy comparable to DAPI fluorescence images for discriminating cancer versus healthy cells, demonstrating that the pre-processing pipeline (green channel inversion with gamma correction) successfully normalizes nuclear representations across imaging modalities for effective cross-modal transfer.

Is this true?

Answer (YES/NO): YES